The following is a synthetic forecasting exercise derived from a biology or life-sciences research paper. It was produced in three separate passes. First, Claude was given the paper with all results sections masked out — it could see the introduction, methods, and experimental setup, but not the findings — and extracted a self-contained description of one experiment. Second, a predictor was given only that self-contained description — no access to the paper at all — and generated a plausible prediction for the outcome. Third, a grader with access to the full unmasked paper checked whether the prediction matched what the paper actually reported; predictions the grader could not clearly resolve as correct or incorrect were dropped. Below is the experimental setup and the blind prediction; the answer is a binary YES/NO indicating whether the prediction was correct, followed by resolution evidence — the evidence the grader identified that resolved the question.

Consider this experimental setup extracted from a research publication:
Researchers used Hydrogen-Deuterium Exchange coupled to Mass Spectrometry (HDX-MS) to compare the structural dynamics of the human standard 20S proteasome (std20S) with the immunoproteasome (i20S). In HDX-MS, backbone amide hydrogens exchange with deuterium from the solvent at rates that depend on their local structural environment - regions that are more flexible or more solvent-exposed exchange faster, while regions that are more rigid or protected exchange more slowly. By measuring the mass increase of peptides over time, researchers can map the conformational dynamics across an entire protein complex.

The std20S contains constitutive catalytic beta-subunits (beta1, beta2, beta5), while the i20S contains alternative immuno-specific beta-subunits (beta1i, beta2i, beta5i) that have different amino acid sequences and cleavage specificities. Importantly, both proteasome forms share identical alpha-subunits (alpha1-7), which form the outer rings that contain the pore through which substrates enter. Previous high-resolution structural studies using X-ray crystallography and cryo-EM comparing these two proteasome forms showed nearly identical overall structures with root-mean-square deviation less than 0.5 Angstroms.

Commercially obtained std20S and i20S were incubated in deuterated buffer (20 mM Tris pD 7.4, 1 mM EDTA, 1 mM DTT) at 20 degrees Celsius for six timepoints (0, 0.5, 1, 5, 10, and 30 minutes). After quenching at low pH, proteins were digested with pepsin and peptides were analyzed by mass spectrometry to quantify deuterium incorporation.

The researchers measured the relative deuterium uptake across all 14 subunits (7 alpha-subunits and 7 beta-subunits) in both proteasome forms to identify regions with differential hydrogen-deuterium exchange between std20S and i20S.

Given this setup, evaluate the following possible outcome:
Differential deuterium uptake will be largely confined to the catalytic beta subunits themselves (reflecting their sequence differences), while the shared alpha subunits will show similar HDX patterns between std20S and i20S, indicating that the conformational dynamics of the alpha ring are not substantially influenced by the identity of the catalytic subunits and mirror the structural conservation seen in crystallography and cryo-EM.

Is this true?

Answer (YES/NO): NO